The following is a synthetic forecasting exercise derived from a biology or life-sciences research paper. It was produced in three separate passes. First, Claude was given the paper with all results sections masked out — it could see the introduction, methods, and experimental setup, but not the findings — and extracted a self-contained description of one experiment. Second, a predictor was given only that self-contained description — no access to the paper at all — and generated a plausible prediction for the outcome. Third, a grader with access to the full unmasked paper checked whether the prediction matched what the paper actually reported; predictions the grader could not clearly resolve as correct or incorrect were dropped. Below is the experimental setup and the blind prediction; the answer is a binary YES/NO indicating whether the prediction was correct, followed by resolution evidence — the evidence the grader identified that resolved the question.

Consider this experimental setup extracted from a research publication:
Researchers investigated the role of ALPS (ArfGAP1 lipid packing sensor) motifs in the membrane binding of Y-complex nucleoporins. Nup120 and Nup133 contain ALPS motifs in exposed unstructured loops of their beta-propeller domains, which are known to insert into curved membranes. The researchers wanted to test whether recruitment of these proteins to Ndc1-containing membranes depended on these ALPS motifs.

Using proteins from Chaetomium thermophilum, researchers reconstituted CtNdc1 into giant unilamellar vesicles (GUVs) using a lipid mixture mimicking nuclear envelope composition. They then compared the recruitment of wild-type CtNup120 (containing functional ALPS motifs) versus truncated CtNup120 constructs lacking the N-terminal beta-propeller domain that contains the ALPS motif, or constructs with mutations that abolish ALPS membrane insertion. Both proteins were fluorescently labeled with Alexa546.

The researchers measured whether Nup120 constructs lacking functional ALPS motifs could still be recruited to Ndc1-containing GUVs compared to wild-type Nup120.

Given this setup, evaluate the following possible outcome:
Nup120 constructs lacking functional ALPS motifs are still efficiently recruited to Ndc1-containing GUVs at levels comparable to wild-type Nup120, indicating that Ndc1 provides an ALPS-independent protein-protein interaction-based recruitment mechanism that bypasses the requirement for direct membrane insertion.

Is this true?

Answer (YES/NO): YES